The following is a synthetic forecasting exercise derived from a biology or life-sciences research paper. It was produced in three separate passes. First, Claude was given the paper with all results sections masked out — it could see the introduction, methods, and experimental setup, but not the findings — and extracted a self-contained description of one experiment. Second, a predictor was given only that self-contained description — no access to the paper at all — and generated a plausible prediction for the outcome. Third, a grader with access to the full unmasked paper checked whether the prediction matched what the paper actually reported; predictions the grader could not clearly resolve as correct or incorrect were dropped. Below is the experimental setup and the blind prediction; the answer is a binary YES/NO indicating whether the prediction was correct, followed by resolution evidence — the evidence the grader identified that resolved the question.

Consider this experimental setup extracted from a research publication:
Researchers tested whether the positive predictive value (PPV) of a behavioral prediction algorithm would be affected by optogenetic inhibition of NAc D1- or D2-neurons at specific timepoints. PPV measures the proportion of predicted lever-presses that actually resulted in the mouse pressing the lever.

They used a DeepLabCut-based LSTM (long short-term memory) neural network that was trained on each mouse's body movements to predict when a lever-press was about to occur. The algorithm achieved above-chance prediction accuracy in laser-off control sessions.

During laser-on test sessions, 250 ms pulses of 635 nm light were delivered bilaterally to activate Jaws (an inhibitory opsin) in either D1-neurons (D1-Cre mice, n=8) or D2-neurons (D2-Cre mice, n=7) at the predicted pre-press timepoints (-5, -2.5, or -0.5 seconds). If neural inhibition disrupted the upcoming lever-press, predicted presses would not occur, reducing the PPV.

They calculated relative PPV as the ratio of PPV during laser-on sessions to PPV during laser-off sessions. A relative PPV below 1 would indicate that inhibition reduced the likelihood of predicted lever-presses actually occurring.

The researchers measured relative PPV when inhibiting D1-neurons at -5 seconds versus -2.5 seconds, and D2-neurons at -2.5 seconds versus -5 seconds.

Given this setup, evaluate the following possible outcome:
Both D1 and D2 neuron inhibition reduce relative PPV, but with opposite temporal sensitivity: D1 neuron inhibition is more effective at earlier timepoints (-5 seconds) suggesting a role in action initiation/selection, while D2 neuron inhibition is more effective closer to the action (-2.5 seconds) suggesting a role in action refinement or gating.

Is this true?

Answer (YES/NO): YES